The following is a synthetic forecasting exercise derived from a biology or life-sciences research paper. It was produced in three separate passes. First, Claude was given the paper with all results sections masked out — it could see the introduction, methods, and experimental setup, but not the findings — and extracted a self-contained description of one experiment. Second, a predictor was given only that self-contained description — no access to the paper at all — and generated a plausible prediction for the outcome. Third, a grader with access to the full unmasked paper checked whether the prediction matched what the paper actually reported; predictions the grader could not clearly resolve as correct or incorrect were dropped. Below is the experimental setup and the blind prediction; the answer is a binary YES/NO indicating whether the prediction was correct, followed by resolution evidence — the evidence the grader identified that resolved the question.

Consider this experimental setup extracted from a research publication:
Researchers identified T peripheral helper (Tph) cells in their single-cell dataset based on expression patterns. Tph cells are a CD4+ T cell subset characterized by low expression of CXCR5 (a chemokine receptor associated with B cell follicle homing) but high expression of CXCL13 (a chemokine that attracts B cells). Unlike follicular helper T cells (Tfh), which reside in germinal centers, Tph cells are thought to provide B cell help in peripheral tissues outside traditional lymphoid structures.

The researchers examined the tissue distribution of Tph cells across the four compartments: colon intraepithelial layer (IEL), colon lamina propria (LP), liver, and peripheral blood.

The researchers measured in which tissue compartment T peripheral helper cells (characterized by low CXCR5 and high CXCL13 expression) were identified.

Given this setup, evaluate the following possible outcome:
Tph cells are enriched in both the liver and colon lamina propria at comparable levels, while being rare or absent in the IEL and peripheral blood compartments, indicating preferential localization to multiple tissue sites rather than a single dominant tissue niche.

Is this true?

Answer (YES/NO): NO